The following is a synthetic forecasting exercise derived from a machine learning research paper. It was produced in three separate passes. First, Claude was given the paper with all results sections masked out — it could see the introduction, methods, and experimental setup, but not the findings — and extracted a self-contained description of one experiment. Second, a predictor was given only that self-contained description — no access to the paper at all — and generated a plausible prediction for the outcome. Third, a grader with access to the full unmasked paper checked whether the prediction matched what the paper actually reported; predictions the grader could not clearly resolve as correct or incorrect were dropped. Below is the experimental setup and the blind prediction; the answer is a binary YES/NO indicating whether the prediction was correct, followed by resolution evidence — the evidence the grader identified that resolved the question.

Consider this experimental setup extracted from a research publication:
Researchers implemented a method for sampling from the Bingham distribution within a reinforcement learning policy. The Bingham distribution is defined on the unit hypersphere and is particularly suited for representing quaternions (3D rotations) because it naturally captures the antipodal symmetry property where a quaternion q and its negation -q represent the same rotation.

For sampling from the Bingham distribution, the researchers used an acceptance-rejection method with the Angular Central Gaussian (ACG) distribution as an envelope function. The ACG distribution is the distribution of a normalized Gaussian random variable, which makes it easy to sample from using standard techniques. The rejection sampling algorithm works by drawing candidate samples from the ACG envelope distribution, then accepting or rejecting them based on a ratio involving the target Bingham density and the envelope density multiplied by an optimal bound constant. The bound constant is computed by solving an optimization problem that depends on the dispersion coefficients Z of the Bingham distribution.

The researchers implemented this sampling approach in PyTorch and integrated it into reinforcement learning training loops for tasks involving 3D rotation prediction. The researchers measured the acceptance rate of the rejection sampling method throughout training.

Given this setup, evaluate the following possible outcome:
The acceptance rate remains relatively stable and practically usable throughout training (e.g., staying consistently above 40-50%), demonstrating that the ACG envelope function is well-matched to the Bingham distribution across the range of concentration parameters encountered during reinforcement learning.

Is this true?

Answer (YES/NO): YES